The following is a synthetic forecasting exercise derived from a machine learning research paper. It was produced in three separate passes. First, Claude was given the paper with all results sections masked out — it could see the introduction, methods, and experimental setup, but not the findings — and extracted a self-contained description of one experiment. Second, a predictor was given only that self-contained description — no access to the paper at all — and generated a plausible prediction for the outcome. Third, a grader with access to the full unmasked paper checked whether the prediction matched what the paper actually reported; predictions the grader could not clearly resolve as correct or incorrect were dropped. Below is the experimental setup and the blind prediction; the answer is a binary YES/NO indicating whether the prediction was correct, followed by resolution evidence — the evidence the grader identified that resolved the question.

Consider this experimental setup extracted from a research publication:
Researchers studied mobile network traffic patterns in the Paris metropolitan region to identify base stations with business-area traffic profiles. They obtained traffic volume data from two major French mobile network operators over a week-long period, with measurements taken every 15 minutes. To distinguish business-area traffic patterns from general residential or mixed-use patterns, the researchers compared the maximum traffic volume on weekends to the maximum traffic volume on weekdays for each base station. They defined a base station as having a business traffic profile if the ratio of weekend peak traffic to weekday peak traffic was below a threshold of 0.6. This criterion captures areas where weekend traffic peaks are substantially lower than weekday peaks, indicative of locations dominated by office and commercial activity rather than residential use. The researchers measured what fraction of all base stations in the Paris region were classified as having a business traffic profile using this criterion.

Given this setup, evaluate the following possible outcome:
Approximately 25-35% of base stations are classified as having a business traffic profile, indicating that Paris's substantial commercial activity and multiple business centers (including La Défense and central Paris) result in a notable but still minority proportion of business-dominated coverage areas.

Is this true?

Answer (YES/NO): NO